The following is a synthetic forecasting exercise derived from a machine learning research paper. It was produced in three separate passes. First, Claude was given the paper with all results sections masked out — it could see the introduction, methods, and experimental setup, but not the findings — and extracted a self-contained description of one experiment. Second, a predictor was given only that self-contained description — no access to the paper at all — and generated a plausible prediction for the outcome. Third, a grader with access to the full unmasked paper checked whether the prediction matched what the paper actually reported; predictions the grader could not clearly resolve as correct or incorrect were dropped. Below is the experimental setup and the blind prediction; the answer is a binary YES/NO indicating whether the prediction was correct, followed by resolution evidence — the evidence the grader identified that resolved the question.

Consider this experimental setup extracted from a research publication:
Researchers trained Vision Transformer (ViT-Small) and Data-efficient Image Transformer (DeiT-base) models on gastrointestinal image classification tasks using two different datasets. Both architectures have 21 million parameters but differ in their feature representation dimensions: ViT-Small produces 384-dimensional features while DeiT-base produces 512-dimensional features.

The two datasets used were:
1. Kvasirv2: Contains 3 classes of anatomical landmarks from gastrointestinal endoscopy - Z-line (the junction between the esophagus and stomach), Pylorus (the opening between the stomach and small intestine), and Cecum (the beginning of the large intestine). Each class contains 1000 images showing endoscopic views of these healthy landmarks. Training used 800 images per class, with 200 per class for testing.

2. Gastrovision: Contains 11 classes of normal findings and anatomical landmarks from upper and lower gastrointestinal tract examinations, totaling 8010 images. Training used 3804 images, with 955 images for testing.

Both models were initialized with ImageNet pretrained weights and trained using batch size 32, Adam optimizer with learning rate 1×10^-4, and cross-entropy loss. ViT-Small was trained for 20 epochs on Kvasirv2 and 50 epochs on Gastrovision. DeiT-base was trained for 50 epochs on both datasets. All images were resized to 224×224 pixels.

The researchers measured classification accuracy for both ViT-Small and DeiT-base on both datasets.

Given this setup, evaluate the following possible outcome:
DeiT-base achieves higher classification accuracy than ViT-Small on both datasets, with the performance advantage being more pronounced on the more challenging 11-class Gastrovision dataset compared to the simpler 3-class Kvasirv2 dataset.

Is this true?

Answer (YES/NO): NO